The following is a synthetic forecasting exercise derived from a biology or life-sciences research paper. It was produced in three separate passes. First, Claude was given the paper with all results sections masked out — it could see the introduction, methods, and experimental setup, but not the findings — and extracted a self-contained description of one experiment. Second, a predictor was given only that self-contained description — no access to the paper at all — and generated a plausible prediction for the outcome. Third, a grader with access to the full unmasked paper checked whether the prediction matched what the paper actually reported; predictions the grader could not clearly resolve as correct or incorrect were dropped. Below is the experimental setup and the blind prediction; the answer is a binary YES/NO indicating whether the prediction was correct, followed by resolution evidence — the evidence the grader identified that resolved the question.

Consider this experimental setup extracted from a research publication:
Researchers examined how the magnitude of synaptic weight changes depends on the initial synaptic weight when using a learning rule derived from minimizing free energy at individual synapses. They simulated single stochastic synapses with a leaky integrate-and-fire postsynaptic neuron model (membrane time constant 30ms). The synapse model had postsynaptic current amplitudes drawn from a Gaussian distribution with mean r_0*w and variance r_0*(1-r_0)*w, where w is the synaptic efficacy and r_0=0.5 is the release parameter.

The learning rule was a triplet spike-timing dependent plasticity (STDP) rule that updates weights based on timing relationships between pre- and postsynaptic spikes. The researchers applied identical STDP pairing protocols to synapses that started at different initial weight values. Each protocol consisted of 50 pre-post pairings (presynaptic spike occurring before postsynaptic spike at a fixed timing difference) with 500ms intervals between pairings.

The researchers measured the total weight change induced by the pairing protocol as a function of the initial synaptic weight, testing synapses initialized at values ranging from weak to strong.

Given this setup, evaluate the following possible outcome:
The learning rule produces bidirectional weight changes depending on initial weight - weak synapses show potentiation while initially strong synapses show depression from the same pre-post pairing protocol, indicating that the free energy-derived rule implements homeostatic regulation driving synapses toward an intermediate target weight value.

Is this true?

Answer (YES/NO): YES